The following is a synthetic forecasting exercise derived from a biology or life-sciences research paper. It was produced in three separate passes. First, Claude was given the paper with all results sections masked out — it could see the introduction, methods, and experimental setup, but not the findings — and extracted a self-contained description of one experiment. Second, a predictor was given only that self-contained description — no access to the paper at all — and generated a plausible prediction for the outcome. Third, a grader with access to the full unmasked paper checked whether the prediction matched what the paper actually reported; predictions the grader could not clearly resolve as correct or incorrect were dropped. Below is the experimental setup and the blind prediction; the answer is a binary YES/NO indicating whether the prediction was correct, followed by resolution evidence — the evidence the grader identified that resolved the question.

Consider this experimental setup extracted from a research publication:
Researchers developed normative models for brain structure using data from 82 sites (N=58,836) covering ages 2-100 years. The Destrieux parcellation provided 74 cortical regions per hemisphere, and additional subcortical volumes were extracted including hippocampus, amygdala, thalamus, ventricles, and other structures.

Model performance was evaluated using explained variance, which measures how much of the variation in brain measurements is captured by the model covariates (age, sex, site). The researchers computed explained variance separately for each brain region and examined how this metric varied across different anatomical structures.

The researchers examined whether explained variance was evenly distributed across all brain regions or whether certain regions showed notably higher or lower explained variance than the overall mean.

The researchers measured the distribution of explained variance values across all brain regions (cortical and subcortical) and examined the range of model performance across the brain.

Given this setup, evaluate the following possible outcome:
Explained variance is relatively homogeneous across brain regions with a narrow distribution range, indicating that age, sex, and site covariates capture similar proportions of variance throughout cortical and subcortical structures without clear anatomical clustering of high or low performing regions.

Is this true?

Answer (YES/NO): NO